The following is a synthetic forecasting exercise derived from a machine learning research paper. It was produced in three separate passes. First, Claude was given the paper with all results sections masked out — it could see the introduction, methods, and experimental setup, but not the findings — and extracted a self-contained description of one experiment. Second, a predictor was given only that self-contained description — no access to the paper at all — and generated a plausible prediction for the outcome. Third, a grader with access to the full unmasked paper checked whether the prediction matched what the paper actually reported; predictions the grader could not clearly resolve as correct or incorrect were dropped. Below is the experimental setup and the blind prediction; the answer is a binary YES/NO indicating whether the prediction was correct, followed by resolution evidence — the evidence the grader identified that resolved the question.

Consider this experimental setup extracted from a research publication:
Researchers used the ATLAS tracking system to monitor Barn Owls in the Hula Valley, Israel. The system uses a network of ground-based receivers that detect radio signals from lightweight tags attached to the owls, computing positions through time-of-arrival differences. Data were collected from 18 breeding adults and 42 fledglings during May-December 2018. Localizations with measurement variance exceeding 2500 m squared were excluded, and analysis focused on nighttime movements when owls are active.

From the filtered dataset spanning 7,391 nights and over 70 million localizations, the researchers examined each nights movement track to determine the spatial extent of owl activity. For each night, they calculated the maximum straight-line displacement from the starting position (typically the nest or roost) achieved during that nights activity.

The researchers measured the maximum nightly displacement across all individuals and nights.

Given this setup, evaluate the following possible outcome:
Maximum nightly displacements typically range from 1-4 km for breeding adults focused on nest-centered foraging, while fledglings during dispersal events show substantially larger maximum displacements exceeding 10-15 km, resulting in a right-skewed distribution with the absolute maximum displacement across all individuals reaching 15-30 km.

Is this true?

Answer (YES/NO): NO